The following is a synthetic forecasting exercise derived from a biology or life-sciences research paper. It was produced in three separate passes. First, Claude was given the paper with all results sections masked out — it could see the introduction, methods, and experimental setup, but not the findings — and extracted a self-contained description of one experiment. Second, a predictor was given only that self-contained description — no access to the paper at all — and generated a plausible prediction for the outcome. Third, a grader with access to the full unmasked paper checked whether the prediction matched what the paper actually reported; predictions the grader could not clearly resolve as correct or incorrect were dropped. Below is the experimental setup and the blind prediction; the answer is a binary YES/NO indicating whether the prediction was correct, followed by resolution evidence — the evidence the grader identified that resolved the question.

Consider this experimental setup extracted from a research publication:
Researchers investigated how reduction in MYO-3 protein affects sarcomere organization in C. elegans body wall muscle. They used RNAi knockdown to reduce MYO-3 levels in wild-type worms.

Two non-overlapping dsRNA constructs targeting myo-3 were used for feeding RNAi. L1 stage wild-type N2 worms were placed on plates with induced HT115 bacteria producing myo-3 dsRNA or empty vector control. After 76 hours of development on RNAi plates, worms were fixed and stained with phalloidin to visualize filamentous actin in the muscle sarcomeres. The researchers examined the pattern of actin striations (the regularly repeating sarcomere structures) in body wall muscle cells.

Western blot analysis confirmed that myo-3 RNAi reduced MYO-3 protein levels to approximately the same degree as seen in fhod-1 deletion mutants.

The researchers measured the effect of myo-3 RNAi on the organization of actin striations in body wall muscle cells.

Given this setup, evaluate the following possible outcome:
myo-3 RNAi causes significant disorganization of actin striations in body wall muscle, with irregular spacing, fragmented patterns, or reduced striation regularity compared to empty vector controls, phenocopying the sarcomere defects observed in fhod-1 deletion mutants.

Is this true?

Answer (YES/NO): NO